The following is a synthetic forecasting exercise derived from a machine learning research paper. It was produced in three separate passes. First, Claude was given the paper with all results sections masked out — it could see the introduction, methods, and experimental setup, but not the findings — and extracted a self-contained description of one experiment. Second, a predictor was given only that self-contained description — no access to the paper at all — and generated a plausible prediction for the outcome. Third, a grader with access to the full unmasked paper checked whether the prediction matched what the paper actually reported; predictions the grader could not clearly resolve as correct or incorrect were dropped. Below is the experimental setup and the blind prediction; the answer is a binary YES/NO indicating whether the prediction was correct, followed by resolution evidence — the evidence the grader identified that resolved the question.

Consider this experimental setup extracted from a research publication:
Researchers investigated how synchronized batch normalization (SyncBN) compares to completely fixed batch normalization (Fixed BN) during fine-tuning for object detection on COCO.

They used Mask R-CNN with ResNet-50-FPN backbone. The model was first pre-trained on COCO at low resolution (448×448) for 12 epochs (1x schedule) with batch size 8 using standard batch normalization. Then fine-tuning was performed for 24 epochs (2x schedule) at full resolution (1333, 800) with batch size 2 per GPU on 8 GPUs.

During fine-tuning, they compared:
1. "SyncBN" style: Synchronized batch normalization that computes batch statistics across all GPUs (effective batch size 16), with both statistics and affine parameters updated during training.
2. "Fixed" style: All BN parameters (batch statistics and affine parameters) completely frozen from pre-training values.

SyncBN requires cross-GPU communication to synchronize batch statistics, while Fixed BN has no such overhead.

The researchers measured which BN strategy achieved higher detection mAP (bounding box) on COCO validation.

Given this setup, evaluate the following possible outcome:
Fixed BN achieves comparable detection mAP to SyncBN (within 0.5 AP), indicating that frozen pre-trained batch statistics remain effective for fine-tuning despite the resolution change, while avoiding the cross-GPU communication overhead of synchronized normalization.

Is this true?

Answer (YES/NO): NO